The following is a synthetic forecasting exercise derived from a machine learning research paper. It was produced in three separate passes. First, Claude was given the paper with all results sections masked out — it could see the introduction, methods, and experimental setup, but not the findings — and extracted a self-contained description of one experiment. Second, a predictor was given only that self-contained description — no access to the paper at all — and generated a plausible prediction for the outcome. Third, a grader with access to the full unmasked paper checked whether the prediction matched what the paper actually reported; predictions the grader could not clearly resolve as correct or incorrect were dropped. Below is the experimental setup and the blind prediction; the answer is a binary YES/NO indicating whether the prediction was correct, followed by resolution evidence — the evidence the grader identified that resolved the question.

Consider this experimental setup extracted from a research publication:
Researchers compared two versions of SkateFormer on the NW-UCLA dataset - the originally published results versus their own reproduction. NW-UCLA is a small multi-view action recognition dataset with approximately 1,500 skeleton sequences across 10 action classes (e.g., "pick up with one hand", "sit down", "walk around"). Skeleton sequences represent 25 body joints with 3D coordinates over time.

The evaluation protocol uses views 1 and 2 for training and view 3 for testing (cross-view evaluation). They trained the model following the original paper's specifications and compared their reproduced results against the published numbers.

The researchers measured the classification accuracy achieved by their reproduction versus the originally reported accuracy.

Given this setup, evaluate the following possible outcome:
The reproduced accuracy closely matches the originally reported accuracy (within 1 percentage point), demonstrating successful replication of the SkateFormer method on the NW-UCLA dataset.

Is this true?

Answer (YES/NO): NO